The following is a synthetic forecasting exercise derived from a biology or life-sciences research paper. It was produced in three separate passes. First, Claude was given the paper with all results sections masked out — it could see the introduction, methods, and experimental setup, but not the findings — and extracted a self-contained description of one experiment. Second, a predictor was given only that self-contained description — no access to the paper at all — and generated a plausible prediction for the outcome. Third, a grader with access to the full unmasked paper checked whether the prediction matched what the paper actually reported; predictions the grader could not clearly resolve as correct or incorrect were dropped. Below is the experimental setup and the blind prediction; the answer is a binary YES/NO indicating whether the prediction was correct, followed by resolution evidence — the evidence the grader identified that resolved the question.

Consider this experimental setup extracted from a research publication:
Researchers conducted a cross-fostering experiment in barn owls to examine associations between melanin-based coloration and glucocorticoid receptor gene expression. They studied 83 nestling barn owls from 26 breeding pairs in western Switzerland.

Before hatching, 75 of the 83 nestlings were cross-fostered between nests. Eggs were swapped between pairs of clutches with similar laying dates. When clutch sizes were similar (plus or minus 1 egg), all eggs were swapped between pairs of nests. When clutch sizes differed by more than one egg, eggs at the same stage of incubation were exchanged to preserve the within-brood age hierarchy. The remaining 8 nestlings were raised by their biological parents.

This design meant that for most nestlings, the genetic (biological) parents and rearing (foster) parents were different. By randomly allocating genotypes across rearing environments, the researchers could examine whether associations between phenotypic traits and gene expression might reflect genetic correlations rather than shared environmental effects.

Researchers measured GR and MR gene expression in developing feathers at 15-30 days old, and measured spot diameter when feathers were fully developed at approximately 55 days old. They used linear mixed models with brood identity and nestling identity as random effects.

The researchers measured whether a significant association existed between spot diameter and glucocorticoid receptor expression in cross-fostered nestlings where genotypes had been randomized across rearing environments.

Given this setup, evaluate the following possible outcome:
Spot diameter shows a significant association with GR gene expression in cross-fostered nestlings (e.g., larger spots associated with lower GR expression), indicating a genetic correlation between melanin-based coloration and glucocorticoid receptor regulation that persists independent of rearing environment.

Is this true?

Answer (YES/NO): YES